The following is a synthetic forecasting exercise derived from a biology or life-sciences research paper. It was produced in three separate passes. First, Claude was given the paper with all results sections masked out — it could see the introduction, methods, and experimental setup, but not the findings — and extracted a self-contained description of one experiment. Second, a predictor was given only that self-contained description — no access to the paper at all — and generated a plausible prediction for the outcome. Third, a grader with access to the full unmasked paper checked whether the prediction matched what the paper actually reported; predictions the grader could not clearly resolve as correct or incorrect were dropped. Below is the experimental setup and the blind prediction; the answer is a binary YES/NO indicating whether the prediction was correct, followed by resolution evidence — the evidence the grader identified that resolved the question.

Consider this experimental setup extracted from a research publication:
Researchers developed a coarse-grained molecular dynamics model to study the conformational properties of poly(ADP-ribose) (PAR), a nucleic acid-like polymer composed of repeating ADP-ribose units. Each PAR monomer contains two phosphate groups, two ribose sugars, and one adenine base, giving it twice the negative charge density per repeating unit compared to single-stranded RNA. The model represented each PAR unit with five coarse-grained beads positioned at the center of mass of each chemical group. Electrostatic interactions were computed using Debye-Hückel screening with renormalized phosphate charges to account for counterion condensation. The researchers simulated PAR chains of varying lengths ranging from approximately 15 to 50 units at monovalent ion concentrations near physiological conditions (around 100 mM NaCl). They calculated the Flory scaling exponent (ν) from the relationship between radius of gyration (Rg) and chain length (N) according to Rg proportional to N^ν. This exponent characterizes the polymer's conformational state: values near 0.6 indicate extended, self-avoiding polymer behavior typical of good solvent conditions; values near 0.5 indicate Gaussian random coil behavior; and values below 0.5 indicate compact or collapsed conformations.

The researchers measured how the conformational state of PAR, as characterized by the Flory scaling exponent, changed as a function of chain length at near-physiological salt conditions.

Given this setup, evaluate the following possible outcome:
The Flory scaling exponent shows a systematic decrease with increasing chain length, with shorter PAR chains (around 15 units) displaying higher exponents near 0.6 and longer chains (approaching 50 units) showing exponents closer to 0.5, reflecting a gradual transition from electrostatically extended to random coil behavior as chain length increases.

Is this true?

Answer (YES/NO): NO